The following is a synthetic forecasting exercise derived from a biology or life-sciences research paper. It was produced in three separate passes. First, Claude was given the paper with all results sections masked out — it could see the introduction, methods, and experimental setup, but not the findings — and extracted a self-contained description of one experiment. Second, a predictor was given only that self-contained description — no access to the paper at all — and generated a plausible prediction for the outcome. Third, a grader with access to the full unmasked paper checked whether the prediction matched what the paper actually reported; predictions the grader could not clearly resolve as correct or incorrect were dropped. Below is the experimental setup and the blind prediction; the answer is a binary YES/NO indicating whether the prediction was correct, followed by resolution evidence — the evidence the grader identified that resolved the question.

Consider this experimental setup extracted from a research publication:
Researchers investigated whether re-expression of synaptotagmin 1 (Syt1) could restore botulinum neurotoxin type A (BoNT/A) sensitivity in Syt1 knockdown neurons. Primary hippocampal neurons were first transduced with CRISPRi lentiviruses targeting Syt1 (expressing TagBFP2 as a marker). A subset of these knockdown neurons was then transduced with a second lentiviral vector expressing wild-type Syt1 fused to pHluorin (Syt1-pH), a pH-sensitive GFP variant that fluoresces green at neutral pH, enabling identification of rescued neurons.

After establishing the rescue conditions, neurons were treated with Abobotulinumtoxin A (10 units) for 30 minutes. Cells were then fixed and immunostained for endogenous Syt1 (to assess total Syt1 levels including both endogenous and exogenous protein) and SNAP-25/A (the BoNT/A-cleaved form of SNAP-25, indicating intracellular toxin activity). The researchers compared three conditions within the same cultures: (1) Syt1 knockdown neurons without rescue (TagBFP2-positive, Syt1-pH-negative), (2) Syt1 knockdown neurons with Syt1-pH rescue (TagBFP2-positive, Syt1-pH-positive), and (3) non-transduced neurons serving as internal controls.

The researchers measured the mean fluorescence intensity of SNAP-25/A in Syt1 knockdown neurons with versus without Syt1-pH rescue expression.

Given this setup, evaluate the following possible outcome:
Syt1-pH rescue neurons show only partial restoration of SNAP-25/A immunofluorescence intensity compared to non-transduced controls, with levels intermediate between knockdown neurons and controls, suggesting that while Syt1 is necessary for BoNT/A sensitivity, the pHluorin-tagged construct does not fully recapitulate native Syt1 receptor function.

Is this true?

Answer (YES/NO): NO